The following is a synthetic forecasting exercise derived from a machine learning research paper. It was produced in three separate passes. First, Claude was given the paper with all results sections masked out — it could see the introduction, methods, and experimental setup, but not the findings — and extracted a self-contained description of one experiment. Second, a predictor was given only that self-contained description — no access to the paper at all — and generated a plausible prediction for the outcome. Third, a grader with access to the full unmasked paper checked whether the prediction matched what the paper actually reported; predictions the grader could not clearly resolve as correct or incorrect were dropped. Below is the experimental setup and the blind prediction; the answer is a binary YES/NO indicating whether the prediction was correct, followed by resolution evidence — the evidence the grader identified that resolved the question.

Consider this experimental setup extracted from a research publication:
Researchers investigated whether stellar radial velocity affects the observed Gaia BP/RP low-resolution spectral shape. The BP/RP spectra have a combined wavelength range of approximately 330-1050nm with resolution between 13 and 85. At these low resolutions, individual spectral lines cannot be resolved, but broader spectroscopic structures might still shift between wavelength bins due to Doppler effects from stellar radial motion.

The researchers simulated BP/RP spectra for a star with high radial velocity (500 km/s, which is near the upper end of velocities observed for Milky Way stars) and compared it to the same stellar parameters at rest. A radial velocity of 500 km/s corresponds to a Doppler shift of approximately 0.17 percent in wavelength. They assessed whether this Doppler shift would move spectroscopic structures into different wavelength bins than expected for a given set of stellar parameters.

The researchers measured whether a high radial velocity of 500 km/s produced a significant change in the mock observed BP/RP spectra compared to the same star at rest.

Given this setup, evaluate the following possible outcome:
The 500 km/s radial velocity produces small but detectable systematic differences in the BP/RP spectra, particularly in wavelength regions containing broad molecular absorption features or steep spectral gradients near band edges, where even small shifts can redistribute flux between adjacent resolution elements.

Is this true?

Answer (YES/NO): NO